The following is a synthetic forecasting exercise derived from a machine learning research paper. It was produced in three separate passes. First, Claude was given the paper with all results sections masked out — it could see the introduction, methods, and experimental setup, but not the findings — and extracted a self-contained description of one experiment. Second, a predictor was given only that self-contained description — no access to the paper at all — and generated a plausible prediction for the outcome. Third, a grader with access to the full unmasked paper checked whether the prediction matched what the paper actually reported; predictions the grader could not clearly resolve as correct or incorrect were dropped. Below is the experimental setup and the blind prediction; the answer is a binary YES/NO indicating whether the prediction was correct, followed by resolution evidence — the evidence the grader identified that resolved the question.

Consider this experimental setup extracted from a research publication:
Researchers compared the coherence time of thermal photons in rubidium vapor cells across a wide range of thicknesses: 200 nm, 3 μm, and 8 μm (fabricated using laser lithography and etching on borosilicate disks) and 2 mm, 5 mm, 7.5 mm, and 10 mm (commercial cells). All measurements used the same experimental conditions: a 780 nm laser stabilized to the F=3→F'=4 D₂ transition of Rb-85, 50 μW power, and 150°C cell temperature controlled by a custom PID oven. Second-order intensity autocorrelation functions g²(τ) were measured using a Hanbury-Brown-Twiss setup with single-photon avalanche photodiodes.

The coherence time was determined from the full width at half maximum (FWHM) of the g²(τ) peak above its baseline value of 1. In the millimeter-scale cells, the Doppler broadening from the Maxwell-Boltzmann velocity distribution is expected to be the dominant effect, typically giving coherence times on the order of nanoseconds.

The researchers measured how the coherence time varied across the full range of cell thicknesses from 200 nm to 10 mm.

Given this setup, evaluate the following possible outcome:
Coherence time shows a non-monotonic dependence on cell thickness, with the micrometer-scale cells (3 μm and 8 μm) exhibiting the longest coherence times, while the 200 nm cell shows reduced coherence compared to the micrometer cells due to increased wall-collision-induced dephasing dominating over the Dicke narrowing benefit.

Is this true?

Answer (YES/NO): NO